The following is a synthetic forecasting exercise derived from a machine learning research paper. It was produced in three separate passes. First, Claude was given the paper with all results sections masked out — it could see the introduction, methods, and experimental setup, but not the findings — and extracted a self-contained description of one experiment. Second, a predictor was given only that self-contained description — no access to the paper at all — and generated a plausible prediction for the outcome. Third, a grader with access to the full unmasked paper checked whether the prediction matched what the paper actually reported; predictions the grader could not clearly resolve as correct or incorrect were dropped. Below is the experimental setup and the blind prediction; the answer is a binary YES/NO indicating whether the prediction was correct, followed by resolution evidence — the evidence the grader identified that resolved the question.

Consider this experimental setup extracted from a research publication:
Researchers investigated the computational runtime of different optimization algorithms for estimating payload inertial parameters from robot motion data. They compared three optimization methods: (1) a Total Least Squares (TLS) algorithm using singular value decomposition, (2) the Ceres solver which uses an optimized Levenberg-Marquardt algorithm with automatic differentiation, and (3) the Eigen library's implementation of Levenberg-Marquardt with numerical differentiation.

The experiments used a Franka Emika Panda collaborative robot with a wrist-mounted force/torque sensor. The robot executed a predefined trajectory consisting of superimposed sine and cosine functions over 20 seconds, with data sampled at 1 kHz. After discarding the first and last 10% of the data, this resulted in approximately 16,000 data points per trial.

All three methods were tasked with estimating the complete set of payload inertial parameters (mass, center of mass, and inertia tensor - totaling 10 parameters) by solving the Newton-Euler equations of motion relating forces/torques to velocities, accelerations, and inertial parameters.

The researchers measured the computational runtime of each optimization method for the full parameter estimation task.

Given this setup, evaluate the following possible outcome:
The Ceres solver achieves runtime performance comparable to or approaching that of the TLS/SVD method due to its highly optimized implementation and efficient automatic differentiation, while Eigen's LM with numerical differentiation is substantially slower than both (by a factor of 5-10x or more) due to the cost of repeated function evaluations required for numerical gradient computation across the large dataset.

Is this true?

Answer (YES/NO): NO